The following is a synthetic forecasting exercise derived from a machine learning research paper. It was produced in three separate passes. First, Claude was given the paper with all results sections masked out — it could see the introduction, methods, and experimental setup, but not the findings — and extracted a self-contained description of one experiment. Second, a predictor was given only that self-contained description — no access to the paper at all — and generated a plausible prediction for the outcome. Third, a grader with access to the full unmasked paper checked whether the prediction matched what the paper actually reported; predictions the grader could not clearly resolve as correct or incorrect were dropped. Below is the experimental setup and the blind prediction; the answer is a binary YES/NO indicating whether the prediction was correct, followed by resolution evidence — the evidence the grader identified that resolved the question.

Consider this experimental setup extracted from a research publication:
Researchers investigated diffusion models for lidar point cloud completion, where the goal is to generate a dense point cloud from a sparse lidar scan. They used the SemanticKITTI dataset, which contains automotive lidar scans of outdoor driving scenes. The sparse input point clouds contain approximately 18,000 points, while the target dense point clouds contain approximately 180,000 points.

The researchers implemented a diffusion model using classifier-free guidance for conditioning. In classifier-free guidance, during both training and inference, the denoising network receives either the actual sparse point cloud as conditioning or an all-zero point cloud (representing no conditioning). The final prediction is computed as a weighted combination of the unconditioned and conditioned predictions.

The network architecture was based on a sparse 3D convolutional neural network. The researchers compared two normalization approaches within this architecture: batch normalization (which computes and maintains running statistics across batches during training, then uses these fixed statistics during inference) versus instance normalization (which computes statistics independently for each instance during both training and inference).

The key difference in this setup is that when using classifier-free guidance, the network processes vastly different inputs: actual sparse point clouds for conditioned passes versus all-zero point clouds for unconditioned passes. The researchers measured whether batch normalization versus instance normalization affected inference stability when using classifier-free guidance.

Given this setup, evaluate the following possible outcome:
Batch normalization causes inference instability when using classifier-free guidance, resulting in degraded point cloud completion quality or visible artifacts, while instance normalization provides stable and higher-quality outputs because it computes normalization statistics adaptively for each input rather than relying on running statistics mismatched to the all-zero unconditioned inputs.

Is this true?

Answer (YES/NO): YES